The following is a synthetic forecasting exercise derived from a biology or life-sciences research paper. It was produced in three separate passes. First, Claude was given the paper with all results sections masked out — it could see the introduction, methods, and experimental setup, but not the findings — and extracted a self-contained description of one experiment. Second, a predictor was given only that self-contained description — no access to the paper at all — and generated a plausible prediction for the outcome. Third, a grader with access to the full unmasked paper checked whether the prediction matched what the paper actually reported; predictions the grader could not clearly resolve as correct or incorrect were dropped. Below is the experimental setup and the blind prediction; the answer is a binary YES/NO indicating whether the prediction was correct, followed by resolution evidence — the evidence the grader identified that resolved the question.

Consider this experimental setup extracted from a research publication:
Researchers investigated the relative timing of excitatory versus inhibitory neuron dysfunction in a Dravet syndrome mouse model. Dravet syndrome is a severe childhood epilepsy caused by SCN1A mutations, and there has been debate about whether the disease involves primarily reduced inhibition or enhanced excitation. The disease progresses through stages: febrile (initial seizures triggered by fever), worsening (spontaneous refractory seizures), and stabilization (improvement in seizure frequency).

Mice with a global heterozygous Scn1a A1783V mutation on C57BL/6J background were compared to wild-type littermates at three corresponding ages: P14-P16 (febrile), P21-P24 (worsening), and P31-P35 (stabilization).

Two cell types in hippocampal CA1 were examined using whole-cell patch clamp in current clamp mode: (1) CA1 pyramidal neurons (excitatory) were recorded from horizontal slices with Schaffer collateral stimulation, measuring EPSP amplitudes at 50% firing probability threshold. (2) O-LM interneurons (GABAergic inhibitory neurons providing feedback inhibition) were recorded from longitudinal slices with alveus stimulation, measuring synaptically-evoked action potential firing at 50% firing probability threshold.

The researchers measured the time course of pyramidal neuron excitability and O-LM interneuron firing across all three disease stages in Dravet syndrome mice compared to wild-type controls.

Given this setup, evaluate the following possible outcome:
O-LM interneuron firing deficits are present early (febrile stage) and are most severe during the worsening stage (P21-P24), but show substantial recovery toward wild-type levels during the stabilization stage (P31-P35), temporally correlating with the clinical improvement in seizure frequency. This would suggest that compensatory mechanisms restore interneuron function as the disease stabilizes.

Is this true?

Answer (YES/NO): NO